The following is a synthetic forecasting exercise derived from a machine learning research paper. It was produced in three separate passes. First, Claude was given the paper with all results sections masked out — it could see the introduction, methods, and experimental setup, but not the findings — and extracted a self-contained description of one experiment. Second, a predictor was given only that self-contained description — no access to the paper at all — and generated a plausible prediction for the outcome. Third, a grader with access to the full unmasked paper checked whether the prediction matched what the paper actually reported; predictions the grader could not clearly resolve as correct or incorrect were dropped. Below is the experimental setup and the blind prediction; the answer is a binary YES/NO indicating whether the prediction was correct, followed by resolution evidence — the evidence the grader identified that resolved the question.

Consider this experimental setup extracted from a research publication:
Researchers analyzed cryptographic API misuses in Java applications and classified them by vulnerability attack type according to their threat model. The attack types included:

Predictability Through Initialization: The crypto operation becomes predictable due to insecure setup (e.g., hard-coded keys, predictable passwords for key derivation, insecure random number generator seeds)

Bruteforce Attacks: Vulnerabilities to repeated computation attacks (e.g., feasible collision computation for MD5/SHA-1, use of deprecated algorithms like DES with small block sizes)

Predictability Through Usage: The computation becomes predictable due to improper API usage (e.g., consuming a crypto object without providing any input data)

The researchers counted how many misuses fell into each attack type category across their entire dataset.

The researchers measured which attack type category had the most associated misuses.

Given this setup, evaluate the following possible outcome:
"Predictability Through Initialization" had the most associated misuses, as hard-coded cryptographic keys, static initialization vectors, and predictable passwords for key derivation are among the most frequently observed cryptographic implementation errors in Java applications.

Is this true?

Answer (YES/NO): YES